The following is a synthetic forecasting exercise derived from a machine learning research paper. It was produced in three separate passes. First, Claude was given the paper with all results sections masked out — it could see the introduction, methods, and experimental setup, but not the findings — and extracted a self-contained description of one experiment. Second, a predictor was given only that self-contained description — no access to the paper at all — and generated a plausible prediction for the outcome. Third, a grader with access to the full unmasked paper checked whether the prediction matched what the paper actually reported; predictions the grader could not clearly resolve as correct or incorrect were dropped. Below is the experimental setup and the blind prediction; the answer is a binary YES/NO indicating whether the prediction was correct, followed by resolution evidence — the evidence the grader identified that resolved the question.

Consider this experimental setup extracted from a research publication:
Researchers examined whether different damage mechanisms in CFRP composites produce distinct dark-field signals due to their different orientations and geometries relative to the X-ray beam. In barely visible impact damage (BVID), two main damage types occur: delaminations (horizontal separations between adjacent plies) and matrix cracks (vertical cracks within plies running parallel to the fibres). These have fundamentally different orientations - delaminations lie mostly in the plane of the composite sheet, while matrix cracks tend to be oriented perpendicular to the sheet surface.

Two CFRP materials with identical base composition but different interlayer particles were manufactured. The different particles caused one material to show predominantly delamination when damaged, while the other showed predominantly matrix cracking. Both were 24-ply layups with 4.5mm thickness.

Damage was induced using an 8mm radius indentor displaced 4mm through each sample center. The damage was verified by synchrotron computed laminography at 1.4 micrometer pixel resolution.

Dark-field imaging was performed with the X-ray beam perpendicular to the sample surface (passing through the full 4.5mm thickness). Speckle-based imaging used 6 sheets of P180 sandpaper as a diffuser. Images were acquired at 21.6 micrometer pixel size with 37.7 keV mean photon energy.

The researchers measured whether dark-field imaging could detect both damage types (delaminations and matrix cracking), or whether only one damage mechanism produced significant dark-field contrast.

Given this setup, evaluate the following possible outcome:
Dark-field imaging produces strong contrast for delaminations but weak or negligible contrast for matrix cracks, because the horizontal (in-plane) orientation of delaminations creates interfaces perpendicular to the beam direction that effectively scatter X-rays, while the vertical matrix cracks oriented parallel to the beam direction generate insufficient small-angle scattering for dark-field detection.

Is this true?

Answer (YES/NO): NO